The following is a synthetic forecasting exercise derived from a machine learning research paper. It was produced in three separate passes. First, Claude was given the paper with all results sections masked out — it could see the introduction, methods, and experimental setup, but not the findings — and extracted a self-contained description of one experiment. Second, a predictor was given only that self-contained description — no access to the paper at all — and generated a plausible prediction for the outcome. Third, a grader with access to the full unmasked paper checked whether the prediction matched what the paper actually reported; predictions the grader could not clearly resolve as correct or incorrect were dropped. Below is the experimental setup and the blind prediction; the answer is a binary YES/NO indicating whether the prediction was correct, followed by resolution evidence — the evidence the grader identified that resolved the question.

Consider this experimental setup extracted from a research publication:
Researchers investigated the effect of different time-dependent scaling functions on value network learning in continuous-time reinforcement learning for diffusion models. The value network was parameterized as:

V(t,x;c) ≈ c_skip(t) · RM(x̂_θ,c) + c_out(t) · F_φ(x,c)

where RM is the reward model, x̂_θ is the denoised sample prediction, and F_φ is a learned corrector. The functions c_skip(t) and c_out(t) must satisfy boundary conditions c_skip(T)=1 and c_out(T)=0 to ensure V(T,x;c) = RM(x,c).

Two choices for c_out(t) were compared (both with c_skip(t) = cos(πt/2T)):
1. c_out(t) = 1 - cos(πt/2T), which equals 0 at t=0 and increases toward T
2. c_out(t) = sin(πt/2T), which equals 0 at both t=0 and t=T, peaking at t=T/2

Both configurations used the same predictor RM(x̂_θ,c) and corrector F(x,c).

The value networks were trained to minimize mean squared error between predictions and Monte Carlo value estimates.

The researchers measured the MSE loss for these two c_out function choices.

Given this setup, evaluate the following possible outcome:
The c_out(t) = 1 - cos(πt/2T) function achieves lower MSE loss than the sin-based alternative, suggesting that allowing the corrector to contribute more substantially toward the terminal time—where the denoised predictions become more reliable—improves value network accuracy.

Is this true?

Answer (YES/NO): NO